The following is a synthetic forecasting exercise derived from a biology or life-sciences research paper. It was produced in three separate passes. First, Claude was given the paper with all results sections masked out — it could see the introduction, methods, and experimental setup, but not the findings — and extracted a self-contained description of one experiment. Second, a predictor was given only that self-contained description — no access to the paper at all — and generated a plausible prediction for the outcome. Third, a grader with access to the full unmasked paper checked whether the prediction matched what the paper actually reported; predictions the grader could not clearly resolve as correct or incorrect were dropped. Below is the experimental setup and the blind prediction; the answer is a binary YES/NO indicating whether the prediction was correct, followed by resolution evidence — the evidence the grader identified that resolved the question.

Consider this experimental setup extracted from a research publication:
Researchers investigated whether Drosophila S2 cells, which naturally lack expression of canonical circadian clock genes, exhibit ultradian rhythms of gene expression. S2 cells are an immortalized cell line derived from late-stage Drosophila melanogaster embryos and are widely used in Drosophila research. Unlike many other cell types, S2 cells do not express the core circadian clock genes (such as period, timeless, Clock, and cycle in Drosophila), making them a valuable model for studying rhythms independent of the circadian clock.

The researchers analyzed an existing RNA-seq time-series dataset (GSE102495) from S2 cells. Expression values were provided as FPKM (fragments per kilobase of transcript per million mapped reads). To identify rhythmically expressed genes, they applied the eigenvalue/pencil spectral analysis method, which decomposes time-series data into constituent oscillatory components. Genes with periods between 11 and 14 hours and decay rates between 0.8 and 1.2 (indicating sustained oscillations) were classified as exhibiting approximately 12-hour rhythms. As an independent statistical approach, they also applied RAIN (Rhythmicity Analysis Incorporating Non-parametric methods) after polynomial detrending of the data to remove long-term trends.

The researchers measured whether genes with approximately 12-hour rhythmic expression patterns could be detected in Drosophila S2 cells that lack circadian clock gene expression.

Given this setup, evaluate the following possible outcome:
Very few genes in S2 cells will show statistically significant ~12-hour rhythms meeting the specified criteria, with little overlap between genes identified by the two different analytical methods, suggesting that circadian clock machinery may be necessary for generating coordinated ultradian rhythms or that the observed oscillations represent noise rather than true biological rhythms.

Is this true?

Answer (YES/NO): NO